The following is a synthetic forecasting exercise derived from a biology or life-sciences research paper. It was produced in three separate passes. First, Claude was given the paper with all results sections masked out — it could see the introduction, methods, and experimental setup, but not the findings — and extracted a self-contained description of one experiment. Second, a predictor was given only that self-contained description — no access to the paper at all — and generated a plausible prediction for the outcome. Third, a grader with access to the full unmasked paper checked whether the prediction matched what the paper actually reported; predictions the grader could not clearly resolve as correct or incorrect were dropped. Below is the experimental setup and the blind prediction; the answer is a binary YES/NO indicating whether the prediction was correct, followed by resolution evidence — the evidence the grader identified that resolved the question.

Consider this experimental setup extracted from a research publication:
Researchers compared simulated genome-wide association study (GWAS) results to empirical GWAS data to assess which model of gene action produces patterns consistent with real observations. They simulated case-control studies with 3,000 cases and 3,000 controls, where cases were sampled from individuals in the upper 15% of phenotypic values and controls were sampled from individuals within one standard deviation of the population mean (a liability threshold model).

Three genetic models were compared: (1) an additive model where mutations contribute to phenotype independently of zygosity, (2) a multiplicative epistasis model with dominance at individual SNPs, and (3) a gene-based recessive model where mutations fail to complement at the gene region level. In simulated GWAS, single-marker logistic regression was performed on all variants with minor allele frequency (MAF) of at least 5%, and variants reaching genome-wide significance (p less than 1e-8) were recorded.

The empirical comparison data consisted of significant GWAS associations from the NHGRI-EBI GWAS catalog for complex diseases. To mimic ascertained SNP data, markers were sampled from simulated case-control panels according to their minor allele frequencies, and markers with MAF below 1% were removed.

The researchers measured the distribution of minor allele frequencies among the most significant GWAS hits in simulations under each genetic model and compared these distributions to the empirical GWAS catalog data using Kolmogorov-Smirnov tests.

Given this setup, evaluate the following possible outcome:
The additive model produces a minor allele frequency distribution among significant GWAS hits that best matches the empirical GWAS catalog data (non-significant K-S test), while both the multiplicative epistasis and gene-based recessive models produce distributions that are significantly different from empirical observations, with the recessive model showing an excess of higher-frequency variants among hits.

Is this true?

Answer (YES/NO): NO